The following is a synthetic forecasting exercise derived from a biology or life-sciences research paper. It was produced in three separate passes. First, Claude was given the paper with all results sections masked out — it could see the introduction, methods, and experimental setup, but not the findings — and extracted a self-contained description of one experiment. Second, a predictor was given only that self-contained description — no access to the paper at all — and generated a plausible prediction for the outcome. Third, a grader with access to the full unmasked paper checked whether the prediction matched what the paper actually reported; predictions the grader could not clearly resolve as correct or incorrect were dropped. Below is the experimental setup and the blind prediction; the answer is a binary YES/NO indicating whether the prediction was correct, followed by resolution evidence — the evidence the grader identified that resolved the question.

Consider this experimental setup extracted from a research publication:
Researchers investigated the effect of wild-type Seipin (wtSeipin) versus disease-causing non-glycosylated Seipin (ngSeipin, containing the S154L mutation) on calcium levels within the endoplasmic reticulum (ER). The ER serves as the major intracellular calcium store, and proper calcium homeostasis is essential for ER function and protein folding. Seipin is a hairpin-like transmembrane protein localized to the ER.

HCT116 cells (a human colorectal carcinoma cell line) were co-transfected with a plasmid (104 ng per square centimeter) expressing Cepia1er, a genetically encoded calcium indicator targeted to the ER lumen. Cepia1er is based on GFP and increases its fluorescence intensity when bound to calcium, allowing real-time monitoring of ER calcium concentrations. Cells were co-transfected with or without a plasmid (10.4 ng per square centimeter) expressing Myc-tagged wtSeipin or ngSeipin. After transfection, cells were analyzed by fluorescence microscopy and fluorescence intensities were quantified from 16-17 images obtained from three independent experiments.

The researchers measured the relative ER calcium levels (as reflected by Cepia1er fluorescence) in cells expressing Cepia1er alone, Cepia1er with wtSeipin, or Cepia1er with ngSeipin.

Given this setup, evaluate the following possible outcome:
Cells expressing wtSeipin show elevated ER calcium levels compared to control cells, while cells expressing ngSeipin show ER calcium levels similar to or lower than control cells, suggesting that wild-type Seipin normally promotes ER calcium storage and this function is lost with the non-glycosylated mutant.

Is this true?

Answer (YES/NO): NO